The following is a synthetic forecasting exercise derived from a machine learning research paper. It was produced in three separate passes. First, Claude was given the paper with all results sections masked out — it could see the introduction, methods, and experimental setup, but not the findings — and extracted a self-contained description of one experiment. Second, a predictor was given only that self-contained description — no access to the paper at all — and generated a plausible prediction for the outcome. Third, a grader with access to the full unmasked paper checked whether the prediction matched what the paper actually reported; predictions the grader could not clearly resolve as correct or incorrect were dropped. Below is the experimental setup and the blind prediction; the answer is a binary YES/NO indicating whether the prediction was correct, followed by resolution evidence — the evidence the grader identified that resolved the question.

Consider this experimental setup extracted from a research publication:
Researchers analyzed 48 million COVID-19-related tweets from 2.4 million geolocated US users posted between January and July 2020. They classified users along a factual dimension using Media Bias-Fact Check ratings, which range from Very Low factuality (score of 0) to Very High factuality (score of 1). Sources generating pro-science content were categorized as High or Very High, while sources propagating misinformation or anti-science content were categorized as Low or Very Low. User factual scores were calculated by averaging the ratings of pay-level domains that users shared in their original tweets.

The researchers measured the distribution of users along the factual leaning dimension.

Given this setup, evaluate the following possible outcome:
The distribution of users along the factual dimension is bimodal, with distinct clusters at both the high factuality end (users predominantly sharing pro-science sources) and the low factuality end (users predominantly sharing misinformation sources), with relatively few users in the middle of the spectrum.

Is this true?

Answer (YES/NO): NO